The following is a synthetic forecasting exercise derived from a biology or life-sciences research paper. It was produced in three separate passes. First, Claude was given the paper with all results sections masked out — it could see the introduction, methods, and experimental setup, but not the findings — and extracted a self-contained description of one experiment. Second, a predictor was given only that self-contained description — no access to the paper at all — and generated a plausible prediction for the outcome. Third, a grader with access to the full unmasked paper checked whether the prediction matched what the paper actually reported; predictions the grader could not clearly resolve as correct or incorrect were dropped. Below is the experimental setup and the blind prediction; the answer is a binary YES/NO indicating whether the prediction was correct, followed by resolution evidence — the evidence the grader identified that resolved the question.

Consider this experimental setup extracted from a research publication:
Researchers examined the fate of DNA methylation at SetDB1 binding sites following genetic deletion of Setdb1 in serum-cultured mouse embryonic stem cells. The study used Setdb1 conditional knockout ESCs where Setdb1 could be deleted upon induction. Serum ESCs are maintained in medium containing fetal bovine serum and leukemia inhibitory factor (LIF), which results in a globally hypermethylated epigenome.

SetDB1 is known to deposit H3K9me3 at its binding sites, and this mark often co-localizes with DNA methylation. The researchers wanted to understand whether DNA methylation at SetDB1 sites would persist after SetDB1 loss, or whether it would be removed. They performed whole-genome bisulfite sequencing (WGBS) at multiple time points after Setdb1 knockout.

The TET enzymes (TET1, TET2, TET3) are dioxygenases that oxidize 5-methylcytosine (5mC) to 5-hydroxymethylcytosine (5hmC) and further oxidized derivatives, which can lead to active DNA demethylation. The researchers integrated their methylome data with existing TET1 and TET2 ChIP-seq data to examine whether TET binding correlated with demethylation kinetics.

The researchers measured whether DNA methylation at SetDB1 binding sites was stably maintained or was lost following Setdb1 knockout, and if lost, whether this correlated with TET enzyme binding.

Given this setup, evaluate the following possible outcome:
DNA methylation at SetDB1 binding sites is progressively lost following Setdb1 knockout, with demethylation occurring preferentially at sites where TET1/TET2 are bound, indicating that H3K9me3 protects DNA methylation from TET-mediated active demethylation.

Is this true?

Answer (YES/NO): NO